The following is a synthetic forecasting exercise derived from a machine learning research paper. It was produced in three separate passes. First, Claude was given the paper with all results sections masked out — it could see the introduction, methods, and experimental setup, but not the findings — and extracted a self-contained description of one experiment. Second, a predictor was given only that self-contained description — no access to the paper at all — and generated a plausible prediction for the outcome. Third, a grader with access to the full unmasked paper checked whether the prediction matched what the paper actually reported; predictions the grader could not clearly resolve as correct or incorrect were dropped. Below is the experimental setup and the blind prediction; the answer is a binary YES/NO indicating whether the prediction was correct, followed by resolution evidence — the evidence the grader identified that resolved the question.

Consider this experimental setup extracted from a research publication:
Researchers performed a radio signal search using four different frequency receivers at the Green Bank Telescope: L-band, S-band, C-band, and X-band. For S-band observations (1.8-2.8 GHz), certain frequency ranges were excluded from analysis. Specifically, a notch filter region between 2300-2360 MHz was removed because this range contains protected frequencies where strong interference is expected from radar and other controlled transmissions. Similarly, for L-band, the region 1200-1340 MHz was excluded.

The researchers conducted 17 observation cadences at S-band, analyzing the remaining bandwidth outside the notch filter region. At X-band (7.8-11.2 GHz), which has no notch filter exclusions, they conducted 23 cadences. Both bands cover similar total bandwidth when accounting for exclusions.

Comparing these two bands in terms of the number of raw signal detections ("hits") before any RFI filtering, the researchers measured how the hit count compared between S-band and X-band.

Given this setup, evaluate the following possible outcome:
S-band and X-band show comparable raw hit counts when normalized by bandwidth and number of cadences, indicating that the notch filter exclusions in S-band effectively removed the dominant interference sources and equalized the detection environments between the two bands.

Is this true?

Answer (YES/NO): NO